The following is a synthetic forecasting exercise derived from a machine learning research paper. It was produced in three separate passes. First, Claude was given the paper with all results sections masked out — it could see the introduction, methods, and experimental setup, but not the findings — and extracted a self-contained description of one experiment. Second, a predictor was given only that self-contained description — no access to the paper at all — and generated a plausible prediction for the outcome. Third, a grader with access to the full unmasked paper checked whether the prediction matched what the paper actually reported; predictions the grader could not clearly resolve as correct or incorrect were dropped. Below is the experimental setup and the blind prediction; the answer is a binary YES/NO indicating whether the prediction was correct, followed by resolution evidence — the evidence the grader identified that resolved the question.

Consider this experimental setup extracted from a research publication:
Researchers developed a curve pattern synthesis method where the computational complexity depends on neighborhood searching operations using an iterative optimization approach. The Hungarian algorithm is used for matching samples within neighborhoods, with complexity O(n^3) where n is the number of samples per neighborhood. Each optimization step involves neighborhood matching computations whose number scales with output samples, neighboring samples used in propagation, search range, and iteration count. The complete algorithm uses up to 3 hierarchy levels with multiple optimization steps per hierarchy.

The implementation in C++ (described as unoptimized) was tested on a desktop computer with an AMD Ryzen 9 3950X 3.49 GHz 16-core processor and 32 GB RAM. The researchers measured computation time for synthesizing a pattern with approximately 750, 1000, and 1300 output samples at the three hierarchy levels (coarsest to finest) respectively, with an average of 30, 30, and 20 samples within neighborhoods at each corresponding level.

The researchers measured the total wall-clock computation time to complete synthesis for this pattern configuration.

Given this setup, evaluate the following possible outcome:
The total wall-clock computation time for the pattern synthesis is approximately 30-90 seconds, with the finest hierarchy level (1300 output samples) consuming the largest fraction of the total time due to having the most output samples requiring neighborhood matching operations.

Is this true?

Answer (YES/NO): NO